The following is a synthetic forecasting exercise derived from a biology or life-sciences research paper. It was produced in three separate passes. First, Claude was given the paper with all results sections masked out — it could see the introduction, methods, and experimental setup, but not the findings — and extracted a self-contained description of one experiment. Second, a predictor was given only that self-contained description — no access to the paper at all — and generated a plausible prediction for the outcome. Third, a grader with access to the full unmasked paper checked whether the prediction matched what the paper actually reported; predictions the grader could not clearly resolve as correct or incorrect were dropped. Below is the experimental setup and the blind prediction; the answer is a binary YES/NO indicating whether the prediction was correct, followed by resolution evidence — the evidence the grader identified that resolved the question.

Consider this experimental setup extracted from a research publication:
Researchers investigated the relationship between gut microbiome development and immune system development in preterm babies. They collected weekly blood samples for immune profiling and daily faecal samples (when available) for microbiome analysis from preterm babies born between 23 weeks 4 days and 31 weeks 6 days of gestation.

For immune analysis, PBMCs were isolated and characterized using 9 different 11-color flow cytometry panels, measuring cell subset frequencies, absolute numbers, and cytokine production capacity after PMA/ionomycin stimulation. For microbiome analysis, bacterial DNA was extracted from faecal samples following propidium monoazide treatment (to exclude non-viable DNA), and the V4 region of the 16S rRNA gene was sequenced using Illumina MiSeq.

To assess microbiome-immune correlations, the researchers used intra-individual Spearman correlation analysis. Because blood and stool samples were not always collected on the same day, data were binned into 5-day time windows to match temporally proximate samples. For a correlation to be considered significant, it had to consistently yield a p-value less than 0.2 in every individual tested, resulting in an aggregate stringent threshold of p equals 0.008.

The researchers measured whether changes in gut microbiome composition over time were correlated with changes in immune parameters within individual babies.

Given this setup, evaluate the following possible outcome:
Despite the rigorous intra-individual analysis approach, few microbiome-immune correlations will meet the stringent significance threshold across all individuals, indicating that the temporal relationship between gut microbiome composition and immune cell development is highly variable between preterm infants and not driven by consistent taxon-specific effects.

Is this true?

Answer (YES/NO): YES